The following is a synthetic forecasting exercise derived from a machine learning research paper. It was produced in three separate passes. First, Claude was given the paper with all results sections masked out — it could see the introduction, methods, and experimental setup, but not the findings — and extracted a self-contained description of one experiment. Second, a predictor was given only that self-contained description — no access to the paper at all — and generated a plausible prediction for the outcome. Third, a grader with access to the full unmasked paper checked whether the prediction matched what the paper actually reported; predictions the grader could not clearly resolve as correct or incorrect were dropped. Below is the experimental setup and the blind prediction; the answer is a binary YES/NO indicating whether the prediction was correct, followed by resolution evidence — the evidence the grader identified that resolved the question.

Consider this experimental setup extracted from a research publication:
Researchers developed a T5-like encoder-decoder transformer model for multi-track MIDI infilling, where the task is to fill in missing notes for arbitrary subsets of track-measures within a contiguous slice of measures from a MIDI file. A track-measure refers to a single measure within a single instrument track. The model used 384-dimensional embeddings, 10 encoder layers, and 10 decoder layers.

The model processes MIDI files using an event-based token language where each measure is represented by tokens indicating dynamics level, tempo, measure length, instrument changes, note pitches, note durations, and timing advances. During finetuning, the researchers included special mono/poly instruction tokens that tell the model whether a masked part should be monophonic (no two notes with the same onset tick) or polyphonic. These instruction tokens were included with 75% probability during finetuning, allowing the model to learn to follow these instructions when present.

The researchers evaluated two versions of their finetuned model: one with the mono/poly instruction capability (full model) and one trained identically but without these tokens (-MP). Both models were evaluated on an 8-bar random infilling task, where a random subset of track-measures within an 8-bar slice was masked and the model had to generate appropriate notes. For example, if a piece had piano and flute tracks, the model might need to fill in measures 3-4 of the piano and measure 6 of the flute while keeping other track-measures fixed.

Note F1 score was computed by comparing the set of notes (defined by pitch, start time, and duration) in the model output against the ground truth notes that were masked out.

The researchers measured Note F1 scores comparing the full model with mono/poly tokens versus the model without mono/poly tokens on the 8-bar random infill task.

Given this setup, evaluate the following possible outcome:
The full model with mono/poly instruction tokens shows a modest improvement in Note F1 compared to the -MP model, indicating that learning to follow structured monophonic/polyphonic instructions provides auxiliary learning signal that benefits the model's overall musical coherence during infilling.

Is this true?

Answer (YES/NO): YES